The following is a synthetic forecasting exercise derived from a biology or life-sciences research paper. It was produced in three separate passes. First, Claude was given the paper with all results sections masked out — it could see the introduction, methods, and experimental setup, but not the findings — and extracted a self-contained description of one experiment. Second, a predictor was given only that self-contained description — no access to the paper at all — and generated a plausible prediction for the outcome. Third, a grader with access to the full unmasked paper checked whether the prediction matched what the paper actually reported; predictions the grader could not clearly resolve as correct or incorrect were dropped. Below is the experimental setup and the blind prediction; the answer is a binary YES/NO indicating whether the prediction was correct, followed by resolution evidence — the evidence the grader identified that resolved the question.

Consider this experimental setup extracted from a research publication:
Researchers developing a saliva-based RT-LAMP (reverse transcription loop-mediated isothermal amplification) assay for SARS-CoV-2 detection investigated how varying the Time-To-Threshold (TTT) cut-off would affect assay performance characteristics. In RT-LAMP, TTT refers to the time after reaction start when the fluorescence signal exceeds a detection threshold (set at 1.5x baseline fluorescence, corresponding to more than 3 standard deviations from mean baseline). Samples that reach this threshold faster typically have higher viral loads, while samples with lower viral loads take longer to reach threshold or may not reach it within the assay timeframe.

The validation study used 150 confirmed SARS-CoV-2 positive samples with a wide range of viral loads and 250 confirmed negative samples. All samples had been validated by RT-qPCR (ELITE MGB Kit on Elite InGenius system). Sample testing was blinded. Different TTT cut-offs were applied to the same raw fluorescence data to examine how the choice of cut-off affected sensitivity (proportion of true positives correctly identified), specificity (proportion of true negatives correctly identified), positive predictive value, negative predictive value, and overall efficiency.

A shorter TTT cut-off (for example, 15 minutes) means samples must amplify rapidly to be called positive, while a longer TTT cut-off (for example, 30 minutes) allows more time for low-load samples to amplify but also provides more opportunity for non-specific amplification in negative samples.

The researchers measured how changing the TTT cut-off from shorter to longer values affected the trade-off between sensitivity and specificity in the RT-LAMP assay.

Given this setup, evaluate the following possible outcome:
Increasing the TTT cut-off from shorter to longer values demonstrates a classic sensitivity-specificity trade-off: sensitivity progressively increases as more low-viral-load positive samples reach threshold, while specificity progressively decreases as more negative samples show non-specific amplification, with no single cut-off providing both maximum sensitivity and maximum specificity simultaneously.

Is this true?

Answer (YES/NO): YES